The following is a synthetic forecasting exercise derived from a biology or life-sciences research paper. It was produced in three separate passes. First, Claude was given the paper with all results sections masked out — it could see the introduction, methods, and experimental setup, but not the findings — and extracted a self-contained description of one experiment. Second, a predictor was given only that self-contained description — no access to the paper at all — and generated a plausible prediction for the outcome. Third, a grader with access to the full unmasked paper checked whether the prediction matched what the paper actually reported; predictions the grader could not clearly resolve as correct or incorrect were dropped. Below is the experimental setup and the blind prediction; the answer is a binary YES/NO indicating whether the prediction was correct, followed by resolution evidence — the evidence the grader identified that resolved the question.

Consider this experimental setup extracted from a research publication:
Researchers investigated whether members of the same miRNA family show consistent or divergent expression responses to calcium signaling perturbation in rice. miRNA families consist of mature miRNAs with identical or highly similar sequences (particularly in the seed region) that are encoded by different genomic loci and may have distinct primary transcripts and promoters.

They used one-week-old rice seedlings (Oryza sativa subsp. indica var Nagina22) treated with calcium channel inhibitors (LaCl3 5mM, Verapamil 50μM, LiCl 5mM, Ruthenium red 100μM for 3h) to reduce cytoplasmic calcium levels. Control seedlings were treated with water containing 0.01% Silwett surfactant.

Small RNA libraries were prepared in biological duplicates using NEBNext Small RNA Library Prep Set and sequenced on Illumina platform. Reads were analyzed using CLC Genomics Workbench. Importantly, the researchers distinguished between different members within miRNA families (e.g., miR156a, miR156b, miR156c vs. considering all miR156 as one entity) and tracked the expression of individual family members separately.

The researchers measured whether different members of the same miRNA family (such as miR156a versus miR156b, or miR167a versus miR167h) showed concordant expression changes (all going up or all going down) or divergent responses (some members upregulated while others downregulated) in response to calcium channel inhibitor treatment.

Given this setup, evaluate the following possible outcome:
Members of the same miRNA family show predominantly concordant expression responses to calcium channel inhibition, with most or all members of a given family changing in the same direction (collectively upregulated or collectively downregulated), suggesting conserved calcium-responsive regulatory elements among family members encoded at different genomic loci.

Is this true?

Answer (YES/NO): NO